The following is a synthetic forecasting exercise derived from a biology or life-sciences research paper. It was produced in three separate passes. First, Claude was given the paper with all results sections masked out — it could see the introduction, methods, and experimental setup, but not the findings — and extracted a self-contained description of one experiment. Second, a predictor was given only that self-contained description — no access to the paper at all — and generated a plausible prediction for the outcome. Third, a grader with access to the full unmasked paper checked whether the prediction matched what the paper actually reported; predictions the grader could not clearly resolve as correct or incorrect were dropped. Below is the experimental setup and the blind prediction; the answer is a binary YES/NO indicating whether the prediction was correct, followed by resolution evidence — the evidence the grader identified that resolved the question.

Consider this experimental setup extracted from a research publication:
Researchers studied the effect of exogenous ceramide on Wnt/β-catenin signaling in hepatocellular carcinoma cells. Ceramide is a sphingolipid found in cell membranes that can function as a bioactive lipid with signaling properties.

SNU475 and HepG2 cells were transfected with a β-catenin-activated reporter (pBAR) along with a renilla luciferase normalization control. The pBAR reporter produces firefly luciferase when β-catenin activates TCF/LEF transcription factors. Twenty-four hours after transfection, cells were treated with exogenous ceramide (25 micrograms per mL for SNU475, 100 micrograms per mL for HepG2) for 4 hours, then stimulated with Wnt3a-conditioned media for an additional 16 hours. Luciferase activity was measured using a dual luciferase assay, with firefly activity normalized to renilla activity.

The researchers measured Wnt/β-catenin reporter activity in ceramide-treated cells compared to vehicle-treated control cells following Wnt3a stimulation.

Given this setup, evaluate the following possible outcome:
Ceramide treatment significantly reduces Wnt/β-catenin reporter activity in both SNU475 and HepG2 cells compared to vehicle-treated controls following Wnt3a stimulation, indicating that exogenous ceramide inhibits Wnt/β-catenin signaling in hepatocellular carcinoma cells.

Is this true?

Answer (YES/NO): NO